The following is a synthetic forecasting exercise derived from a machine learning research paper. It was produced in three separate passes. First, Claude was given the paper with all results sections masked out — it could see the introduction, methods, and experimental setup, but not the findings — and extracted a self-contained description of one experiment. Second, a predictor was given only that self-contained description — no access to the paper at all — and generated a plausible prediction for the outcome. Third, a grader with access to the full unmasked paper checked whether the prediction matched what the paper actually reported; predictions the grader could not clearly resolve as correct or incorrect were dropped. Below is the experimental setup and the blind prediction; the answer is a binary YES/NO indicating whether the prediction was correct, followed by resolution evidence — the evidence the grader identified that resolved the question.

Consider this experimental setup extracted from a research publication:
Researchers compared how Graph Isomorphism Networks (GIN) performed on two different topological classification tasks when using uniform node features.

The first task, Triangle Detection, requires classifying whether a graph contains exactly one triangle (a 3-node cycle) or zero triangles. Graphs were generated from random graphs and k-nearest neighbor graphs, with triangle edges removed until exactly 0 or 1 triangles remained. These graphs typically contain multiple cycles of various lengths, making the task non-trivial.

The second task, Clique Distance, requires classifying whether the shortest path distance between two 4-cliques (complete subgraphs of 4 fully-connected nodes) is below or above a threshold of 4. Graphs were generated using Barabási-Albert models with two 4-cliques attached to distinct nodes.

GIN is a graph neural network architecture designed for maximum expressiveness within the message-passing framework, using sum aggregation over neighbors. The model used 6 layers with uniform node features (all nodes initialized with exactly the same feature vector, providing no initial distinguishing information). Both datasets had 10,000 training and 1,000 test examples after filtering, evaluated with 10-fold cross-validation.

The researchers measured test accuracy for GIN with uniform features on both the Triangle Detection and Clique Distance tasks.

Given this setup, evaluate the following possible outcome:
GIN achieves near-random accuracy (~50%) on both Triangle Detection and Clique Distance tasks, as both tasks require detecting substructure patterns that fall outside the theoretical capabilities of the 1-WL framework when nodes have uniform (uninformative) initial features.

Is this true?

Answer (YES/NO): NO